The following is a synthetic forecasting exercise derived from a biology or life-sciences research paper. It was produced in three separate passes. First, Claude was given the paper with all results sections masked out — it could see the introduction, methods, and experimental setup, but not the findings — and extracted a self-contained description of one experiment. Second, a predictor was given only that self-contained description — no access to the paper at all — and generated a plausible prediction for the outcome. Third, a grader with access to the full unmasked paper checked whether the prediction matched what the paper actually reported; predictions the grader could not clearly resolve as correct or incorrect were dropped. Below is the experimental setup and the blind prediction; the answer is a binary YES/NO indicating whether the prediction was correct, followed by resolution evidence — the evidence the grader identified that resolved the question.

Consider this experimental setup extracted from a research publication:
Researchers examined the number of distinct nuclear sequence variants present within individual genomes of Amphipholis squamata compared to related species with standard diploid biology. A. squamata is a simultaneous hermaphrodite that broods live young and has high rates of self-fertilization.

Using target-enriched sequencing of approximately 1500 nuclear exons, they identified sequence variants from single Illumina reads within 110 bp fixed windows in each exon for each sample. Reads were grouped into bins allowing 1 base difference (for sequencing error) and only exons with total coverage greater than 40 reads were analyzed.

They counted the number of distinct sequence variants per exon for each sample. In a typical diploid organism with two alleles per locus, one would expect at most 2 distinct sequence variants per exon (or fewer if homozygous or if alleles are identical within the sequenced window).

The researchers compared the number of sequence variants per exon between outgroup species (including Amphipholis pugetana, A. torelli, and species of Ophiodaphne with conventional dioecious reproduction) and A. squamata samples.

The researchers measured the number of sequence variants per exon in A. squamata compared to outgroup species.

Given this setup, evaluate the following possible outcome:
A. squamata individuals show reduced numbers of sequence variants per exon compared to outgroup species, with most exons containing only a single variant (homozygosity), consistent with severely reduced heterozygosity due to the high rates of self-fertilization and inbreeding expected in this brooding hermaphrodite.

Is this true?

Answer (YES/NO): NO